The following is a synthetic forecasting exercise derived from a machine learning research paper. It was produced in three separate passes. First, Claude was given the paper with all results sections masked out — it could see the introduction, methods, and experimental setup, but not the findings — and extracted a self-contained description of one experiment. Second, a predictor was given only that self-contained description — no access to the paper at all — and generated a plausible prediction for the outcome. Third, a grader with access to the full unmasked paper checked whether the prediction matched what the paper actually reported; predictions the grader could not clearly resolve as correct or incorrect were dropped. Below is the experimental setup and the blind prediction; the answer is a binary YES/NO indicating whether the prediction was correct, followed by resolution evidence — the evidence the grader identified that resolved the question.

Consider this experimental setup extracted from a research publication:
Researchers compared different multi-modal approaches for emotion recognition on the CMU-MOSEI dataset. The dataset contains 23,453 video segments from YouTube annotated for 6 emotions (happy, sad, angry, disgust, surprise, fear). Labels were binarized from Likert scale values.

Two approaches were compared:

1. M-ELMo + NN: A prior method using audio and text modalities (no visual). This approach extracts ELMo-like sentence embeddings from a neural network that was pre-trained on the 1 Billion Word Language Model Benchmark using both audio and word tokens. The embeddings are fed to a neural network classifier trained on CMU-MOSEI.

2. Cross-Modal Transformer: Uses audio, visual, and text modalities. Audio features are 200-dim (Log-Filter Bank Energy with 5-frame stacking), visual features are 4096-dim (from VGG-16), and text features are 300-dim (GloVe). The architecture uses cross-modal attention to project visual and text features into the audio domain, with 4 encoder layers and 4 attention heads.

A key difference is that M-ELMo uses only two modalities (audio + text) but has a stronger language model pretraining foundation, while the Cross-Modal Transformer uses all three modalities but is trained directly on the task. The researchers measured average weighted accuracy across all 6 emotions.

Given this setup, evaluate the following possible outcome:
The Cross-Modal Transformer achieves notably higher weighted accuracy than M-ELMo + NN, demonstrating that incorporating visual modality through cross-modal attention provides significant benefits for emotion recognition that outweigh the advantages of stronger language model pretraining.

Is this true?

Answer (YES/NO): NO